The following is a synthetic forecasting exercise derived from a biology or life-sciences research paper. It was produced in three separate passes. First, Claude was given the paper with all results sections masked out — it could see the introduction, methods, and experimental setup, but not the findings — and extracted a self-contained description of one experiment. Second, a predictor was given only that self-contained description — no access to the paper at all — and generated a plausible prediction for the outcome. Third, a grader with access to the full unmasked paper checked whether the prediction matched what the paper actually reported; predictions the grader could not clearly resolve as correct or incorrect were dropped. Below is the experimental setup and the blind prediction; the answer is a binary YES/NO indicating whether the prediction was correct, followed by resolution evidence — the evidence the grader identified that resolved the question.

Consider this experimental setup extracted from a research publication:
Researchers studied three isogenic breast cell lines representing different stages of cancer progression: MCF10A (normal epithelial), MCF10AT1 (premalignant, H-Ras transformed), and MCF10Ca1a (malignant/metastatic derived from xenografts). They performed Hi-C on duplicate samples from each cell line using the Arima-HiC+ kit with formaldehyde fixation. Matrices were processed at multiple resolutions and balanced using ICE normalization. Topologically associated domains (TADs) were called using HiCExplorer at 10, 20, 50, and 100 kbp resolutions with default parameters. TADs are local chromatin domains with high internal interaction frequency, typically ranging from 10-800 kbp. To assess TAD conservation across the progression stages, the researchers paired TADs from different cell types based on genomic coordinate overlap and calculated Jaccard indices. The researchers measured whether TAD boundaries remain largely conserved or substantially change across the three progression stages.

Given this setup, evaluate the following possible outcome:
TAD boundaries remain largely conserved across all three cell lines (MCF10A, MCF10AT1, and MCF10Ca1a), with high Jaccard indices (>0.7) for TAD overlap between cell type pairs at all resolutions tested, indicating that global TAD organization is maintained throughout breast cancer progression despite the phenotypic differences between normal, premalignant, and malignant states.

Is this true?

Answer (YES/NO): YES